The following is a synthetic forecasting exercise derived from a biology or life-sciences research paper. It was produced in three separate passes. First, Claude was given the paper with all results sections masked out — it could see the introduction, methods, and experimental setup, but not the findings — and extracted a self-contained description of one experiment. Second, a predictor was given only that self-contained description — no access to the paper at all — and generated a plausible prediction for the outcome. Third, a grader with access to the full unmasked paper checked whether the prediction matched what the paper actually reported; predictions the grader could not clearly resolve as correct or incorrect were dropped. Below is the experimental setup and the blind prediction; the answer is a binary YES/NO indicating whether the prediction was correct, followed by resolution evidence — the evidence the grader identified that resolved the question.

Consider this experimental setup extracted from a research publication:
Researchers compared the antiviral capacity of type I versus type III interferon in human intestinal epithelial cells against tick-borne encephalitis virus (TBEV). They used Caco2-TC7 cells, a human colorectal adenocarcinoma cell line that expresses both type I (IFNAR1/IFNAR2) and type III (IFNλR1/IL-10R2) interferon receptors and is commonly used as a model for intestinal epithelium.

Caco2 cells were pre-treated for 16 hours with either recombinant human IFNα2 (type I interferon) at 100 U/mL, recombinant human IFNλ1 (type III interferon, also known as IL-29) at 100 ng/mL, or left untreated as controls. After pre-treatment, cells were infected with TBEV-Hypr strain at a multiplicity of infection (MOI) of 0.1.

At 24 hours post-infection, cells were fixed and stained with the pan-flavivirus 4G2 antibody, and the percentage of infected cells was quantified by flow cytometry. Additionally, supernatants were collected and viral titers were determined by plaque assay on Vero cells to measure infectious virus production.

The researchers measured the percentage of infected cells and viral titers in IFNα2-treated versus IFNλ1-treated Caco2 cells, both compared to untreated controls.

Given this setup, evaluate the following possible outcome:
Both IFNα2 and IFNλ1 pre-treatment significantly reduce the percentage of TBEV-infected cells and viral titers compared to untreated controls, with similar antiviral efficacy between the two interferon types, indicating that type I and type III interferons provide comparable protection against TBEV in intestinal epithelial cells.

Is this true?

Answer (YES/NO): NO